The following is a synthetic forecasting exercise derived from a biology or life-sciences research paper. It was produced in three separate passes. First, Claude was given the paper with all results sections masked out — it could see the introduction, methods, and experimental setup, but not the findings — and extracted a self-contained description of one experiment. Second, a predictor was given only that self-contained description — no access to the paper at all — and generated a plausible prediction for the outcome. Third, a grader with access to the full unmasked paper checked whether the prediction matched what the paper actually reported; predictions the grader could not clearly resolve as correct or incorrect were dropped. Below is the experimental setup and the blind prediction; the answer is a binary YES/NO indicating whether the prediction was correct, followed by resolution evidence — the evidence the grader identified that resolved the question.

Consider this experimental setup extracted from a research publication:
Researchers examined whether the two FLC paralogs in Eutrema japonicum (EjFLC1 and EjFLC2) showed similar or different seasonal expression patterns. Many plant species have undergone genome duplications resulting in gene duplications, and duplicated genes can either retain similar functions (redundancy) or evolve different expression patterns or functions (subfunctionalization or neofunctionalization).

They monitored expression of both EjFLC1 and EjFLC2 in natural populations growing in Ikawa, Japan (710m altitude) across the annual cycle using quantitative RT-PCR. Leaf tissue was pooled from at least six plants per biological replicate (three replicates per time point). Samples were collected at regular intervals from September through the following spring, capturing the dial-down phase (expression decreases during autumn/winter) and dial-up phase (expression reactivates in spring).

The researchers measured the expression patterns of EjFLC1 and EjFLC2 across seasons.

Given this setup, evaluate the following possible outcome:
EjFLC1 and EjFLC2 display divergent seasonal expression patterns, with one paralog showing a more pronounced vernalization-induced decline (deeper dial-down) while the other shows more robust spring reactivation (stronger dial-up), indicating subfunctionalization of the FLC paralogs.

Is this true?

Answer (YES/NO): NO